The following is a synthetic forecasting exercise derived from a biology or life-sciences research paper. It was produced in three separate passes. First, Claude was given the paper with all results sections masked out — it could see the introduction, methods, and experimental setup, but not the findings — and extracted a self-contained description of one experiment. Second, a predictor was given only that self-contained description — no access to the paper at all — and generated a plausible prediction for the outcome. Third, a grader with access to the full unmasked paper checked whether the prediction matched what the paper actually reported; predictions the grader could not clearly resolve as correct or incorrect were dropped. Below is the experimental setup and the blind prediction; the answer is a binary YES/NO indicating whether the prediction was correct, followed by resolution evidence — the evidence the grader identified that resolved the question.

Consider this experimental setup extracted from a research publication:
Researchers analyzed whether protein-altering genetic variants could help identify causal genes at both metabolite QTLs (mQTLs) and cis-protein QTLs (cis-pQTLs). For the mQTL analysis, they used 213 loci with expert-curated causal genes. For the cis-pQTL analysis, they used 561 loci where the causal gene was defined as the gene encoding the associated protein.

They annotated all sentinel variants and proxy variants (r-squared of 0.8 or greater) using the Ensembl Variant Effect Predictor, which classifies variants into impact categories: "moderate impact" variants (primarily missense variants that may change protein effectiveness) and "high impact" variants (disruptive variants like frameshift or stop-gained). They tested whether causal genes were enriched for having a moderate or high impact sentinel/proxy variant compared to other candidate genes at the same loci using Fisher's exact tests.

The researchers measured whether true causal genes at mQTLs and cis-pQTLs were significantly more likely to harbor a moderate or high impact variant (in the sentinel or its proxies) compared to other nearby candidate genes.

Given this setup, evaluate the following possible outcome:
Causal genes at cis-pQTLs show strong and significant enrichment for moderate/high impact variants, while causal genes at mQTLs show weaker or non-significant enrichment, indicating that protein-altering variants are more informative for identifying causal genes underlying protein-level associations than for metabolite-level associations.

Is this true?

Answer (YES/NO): NO